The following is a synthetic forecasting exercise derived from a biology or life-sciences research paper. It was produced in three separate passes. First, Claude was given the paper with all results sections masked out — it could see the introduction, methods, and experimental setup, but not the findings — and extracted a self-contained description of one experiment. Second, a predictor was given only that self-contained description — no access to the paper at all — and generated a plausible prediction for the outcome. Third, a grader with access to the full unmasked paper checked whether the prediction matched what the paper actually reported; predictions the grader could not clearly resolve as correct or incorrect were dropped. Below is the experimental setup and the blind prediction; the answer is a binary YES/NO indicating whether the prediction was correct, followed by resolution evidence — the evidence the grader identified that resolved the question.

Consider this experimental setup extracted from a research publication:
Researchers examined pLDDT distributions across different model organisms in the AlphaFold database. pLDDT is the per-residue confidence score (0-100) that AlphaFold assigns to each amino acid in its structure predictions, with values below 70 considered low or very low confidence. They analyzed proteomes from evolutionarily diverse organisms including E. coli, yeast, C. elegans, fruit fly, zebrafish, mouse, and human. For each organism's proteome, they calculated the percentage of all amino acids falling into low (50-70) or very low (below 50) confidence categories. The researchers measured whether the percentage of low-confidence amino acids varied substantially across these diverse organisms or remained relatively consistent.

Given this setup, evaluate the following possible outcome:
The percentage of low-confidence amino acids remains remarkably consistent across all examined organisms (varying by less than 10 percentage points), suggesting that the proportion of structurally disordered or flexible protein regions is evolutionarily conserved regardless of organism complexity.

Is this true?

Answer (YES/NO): NO